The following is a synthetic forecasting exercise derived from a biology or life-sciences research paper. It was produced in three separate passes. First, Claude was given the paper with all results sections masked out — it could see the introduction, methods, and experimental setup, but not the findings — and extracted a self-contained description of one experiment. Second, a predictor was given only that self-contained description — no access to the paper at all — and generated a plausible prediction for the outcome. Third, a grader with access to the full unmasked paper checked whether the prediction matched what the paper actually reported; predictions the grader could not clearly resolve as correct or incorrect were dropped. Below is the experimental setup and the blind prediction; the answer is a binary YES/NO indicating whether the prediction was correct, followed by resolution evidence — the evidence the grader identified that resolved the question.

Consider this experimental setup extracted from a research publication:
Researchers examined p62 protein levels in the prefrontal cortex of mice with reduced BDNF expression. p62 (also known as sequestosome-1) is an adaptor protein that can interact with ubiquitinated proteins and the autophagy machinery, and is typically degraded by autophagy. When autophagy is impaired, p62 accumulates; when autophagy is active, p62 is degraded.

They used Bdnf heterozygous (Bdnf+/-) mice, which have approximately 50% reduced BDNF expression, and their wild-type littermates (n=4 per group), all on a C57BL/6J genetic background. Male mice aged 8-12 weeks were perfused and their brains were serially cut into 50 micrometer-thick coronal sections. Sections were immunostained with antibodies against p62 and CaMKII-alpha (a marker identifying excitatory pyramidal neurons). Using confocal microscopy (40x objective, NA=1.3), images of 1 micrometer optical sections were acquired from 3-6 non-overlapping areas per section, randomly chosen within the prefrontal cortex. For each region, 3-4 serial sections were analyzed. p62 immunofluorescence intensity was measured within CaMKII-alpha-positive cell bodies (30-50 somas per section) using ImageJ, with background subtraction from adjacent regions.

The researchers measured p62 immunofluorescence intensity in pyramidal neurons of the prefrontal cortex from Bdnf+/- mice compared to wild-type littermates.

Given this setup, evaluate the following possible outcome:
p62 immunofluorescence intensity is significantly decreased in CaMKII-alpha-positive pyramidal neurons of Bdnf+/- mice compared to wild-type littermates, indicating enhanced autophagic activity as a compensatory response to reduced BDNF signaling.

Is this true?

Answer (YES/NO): NO